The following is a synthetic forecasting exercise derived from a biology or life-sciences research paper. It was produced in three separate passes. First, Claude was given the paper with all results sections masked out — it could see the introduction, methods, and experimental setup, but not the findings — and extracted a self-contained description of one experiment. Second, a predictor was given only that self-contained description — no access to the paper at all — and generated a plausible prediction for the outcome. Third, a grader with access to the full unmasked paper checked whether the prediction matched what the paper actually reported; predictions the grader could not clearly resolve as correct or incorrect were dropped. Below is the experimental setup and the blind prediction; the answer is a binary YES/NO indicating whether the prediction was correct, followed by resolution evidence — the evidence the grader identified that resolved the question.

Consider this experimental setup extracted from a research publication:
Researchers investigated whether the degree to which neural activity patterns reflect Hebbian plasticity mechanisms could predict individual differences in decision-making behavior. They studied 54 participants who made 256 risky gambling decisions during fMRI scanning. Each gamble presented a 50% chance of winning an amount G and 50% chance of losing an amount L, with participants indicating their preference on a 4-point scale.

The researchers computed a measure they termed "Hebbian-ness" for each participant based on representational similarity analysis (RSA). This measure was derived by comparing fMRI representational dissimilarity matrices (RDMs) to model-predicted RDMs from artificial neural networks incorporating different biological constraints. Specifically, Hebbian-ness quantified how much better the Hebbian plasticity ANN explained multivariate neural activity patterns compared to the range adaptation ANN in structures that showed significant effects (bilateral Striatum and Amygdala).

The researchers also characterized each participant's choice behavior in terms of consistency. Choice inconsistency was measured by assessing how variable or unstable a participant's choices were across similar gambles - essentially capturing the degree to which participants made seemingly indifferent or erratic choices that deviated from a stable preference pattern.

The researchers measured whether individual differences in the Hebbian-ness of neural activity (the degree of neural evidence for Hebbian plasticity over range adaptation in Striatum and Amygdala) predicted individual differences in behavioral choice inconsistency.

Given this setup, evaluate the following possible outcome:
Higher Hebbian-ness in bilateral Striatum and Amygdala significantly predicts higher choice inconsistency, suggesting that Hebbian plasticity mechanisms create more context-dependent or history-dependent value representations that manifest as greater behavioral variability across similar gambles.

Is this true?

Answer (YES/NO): NO